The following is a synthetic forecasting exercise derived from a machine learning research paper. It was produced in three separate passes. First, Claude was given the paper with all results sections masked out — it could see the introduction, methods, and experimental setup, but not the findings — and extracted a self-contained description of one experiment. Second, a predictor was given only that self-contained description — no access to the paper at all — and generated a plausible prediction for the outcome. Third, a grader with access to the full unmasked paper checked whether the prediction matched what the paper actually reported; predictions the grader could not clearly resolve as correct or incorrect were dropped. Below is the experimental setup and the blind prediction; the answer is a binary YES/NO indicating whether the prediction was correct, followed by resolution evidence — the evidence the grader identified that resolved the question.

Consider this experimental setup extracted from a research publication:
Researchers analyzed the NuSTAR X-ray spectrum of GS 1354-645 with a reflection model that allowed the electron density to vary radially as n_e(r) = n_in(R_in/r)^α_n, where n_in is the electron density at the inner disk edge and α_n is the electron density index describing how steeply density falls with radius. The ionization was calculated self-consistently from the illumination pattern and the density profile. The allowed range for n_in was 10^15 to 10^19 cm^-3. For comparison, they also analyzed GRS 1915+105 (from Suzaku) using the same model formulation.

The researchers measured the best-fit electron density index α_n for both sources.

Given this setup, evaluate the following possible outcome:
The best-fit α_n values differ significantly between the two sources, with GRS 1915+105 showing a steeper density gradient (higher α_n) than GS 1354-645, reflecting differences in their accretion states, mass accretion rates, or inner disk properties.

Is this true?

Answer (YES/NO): NO